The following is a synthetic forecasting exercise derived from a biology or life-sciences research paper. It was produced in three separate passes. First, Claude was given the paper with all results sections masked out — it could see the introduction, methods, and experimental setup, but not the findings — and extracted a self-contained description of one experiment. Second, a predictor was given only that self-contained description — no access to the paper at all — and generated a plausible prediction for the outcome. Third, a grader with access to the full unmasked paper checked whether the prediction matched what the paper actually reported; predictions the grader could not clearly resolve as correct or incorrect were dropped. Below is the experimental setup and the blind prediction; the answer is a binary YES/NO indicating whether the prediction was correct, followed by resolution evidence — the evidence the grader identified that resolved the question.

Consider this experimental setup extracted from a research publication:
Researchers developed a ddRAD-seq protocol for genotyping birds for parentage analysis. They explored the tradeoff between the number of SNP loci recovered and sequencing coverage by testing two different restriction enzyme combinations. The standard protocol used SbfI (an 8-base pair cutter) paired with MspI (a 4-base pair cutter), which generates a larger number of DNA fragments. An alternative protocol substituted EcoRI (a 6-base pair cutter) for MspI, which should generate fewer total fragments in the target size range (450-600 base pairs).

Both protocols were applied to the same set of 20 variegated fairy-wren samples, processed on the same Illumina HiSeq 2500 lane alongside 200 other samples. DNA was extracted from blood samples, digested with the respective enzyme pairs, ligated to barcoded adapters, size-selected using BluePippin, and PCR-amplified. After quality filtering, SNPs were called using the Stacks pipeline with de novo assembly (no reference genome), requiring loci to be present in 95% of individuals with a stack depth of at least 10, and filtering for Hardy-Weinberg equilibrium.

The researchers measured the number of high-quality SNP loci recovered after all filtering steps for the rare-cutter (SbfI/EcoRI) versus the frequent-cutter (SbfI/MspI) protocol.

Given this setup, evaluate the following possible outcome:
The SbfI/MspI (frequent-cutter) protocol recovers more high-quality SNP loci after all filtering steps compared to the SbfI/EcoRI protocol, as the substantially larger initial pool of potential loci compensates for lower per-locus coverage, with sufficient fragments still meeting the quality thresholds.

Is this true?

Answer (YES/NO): YES